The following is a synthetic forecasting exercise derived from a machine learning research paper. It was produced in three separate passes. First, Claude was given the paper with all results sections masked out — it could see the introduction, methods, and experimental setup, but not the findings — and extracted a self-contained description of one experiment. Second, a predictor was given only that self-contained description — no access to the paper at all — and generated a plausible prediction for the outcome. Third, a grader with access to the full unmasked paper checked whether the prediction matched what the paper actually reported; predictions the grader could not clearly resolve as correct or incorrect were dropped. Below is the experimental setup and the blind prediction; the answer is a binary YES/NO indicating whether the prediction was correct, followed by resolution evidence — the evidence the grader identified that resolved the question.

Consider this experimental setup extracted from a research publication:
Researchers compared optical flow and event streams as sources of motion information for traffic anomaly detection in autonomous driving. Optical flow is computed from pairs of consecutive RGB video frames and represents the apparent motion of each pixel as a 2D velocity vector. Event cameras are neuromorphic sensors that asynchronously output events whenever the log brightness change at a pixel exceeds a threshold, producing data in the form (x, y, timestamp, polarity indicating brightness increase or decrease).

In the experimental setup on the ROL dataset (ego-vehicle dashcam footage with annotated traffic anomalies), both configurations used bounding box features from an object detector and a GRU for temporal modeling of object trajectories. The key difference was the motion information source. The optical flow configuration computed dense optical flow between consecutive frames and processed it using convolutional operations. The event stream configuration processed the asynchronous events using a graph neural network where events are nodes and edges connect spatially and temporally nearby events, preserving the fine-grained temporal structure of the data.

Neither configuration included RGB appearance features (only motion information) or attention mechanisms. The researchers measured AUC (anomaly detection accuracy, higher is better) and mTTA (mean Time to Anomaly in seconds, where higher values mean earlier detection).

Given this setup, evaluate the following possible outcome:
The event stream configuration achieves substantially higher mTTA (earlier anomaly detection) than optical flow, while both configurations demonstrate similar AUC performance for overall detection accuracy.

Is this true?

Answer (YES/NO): YES